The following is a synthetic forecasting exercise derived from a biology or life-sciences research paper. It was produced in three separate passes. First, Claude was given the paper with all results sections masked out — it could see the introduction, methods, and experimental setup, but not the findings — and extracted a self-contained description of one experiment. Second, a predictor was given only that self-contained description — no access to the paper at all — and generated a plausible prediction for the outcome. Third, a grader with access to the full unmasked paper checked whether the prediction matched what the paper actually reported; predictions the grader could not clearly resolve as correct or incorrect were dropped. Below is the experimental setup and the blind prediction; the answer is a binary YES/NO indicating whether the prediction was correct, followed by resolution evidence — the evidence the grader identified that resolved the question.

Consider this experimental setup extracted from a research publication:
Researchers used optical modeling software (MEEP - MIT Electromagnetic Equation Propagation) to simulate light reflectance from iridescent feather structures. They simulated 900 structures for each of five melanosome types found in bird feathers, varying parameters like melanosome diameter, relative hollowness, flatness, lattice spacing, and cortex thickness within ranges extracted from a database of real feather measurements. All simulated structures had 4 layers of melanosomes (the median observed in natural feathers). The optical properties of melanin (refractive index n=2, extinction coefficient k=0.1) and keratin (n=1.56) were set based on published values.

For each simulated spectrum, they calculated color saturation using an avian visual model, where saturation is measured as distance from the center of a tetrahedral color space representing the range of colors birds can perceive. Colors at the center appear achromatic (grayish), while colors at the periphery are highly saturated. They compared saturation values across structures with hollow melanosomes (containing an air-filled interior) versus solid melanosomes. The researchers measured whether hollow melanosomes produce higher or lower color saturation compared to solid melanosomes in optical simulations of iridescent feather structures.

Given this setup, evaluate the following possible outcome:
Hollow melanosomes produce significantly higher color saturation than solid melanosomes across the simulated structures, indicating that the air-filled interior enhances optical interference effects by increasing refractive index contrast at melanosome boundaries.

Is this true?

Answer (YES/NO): NO